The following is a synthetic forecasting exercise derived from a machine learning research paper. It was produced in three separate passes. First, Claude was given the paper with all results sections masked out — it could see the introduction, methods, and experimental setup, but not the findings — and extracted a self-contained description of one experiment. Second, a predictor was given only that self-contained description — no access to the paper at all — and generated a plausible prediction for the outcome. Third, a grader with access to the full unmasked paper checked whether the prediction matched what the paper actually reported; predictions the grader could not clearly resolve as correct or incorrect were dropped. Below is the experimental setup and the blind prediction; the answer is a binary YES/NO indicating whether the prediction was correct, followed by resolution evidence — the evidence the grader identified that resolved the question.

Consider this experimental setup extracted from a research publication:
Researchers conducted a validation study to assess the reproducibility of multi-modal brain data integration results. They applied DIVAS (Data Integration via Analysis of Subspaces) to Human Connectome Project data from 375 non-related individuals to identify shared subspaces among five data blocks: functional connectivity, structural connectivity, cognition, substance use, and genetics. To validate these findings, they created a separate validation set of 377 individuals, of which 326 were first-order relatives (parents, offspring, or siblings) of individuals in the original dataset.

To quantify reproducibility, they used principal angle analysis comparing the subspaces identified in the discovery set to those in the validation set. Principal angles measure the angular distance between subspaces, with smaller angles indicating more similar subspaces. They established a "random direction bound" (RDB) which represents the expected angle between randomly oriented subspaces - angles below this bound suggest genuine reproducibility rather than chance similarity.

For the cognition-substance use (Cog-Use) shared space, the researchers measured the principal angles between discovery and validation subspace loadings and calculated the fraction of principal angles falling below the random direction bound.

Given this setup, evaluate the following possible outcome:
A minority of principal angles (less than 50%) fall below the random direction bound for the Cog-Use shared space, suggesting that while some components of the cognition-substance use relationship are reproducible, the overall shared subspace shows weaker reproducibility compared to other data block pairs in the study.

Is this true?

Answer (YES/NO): NO